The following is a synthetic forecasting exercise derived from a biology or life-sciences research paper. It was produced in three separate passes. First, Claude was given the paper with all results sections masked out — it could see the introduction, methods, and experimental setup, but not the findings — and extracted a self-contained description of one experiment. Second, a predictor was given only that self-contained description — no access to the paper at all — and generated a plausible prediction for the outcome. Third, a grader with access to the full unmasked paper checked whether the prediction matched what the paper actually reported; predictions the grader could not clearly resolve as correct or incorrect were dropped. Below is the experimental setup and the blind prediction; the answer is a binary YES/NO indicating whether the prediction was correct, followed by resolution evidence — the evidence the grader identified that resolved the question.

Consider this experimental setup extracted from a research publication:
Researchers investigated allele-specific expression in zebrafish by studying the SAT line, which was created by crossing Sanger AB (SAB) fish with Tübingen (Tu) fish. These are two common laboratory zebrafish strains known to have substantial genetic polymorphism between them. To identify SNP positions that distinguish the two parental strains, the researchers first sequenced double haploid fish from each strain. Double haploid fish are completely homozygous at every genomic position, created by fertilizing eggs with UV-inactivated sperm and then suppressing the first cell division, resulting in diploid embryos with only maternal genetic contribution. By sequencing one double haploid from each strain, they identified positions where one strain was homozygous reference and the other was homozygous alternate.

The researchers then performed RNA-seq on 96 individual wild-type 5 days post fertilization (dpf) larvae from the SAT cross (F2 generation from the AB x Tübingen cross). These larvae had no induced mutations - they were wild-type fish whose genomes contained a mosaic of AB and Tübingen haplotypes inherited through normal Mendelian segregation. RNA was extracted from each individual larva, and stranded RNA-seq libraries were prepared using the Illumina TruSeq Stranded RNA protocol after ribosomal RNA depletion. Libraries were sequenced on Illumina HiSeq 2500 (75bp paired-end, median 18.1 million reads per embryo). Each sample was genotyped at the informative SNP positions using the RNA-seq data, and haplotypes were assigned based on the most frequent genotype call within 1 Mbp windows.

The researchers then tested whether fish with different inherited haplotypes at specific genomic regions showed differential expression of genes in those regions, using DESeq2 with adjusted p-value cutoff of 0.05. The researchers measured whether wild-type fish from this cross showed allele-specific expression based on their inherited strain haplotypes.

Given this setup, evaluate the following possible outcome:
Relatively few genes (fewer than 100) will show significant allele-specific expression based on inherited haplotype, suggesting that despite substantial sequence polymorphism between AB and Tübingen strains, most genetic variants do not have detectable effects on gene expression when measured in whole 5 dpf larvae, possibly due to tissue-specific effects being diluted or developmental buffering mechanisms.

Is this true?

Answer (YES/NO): NO